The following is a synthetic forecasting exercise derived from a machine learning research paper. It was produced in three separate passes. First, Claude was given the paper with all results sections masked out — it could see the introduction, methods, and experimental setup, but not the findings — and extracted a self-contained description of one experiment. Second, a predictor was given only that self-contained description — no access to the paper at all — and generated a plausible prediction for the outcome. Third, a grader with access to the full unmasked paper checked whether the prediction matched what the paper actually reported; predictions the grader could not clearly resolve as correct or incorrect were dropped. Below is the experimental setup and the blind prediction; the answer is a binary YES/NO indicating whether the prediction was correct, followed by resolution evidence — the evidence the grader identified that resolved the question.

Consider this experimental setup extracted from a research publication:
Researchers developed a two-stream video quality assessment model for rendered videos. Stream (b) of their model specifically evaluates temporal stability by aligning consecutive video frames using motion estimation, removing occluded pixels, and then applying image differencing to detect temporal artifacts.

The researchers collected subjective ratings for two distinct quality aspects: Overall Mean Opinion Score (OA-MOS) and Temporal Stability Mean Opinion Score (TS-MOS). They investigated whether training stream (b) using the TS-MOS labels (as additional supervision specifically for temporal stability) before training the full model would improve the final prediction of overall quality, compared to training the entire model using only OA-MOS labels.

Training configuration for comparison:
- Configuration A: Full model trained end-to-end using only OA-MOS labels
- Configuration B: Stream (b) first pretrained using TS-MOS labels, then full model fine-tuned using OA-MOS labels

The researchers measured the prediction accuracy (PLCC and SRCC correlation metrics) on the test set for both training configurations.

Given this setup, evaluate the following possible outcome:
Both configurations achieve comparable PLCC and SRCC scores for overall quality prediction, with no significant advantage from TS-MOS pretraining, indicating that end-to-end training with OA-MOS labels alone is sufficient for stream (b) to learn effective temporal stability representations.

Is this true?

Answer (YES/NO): NO